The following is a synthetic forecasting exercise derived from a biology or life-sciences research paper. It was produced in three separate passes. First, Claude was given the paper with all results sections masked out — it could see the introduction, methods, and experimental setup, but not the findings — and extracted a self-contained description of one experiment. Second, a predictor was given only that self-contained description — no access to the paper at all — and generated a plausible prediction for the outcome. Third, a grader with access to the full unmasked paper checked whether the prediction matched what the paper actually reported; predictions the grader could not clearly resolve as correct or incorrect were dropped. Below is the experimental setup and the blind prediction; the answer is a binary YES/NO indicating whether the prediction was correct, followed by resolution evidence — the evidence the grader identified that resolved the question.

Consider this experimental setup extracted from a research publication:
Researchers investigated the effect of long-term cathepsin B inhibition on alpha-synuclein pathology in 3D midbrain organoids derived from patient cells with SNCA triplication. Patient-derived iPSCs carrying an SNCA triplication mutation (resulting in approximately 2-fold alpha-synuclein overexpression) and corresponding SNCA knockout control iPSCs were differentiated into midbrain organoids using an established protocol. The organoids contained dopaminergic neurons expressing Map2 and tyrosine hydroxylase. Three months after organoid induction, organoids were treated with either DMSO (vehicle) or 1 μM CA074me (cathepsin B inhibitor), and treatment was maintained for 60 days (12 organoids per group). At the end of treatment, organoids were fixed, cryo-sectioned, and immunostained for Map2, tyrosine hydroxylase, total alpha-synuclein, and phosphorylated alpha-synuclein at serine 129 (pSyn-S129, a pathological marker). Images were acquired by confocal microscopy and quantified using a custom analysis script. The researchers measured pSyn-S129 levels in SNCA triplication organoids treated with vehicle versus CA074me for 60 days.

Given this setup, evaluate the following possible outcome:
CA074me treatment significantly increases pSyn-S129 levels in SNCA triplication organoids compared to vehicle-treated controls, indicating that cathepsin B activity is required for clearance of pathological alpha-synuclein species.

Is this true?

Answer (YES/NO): YES